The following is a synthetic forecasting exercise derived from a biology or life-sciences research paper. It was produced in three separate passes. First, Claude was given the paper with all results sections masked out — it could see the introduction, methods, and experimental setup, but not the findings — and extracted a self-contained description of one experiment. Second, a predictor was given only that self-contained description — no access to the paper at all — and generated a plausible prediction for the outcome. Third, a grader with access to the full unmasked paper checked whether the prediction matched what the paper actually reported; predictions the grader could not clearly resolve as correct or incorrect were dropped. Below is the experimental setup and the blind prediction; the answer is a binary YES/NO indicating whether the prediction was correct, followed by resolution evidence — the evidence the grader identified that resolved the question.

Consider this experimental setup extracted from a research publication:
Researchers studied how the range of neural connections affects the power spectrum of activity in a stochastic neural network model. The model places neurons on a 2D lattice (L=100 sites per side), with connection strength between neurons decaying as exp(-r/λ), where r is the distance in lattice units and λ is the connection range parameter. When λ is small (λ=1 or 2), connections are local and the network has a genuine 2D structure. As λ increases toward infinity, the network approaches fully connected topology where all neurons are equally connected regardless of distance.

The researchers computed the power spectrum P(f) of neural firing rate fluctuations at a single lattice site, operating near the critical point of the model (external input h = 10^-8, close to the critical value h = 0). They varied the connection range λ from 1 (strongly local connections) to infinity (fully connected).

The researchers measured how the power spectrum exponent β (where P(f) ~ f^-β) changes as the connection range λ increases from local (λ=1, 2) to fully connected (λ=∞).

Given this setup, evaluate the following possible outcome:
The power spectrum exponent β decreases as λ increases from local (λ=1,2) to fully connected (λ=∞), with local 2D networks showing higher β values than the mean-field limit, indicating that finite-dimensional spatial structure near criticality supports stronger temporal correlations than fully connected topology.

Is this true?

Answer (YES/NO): NO